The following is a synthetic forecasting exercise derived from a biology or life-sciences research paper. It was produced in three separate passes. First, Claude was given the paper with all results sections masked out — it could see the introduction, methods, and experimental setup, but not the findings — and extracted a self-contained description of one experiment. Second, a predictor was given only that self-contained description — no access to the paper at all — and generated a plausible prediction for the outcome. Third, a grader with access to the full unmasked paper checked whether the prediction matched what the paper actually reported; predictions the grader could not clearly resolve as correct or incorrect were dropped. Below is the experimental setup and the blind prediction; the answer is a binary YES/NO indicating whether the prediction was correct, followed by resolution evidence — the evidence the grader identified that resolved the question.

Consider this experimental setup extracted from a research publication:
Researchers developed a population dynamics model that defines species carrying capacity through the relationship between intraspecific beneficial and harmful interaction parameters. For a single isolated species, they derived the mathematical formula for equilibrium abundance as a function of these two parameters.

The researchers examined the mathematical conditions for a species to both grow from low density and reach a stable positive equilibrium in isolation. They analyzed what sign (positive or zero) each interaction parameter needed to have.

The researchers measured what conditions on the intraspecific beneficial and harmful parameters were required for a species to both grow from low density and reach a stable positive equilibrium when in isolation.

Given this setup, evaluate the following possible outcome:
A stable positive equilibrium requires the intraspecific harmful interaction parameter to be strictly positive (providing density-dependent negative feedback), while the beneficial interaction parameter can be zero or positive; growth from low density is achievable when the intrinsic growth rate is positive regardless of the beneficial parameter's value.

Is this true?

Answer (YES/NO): NO